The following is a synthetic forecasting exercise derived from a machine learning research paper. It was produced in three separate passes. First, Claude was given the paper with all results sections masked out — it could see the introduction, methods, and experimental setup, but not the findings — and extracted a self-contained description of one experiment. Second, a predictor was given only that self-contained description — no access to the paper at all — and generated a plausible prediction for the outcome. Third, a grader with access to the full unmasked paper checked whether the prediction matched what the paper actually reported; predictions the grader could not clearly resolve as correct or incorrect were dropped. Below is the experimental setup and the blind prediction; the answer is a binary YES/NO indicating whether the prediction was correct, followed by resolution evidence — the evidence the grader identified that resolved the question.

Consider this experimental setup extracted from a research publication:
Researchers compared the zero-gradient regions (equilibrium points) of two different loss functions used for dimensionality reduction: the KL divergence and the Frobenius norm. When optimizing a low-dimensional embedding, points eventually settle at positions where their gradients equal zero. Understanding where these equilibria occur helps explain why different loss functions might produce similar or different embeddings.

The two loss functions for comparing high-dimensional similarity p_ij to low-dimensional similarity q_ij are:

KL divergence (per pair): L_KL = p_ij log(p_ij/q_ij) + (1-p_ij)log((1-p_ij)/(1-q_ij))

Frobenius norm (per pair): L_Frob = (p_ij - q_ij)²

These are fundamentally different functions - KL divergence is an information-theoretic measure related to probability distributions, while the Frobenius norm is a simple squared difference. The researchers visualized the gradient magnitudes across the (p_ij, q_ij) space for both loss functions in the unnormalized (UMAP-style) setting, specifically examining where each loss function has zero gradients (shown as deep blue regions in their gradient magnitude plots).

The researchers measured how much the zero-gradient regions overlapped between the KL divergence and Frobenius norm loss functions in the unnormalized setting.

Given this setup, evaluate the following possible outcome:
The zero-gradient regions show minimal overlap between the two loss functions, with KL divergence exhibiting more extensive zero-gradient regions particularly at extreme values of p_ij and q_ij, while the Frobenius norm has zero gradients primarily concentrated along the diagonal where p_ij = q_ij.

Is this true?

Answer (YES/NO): NO